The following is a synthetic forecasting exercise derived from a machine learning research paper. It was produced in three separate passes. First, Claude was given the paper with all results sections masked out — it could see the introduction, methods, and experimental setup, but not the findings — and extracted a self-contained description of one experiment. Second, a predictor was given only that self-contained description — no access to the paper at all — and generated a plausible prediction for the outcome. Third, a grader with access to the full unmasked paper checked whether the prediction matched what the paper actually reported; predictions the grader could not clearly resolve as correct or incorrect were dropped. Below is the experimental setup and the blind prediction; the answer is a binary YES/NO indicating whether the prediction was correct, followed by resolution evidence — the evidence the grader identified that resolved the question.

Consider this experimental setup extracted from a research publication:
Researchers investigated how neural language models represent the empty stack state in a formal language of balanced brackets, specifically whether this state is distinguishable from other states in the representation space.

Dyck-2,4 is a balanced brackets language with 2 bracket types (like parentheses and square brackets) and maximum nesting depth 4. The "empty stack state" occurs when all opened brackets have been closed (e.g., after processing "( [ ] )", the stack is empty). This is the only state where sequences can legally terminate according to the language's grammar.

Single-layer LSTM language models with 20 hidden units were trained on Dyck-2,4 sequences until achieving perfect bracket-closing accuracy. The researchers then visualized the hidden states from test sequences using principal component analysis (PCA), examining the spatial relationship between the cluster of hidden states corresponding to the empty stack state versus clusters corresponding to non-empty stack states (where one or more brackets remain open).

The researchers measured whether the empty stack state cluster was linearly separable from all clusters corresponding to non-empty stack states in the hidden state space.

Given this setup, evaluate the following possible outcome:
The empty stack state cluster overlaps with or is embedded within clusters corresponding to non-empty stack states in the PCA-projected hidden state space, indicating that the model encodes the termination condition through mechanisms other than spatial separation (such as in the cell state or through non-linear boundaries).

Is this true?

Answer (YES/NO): NO